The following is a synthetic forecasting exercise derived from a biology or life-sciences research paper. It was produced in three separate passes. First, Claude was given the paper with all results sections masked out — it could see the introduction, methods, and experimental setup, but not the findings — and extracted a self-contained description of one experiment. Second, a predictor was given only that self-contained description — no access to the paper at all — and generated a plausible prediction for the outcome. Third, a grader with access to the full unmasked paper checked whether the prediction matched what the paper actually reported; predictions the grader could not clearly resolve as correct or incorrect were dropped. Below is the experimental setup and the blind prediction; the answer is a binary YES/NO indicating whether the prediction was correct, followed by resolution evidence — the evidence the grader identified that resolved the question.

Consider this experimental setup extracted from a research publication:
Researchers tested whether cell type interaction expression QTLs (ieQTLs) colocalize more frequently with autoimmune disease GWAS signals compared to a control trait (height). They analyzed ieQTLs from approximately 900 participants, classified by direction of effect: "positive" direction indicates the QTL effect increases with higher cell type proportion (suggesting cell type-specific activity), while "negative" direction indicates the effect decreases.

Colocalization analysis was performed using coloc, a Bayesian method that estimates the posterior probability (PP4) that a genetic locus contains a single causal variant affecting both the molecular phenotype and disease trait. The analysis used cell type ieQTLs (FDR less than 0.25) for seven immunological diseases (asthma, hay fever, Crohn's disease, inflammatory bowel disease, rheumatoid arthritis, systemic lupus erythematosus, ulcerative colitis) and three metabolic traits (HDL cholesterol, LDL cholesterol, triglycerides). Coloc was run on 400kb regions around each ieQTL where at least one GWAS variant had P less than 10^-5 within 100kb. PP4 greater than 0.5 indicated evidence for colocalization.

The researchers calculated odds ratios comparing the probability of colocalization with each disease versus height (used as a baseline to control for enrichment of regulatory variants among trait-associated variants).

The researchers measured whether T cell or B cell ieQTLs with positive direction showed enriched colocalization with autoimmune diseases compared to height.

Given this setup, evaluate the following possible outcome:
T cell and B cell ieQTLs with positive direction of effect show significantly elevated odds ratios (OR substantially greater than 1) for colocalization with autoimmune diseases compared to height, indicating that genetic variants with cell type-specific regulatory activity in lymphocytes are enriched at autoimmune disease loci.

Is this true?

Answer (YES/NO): YES